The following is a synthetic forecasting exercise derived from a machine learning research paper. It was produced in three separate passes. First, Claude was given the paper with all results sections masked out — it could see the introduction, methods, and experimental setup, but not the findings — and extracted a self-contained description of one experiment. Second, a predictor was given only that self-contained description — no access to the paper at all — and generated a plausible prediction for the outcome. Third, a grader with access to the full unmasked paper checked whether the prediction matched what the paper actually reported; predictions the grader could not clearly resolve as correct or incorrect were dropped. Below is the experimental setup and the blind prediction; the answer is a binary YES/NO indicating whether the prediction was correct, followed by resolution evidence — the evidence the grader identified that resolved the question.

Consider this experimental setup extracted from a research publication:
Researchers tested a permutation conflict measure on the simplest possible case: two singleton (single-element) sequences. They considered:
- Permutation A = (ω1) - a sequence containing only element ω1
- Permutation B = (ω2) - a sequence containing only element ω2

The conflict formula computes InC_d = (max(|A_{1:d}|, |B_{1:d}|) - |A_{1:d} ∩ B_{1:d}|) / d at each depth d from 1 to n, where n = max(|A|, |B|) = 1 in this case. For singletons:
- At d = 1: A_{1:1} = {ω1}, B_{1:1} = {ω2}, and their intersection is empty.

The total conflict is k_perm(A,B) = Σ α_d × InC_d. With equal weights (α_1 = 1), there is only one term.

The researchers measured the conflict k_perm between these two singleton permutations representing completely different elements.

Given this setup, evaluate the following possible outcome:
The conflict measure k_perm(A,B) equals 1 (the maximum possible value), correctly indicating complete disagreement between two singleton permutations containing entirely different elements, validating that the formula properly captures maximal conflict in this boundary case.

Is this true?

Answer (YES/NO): YES